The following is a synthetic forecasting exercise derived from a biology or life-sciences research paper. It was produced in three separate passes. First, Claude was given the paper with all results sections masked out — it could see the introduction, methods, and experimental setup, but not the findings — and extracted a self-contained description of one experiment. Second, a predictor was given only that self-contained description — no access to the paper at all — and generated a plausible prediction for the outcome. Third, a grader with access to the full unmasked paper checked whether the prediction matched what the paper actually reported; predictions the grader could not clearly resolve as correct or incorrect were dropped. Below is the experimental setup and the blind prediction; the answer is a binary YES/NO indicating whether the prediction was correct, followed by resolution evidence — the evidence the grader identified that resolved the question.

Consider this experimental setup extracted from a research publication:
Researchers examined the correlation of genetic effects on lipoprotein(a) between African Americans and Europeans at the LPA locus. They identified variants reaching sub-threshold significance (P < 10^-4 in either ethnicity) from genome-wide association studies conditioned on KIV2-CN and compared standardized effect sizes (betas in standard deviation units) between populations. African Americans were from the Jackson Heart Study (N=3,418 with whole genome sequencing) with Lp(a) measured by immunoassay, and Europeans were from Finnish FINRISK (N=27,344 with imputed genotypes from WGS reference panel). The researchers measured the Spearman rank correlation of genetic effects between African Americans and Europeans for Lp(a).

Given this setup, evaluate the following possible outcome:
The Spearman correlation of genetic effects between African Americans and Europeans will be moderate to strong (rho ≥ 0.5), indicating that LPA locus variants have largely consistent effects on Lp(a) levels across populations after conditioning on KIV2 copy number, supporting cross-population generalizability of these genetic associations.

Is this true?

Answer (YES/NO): NO